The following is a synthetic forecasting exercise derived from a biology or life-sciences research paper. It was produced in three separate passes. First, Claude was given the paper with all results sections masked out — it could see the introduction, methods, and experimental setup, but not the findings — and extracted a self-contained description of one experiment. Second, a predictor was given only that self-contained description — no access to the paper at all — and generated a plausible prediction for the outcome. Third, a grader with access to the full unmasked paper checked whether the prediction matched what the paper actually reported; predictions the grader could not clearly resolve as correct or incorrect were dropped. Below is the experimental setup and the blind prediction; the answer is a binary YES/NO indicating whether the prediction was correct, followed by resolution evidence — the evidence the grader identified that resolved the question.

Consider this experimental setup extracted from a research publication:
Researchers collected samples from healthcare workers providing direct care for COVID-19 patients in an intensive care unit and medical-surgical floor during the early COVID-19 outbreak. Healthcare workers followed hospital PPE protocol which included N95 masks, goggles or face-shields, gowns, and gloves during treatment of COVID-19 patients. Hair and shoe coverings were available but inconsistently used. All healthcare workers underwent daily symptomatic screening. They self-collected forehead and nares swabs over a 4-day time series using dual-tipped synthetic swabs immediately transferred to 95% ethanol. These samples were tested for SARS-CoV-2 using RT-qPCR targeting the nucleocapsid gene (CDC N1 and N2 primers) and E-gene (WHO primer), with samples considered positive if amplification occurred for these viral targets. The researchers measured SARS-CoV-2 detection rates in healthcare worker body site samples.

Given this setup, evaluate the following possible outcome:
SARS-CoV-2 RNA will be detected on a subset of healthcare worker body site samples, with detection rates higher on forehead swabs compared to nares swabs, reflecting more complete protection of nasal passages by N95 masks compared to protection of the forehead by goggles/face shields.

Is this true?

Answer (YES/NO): NO